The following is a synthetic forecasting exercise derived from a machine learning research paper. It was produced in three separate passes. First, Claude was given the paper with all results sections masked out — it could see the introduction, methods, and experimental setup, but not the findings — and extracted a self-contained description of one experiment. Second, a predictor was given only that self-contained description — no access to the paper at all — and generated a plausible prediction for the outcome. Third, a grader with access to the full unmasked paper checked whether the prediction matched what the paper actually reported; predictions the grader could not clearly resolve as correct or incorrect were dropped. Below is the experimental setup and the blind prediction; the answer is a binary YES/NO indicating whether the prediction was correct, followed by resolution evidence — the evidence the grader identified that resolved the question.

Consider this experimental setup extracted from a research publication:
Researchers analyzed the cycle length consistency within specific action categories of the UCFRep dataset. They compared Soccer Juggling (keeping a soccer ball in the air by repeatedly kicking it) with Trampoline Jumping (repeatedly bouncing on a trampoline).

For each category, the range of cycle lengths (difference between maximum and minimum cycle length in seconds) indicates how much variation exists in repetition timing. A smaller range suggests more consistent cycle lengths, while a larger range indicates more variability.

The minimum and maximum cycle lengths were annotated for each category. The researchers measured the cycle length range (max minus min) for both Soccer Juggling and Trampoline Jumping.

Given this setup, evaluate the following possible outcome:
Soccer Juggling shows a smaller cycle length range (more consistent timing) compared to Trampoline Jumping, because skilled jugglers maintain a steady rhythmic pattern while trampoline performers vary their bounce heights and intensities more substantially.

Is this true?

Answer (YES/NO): NO